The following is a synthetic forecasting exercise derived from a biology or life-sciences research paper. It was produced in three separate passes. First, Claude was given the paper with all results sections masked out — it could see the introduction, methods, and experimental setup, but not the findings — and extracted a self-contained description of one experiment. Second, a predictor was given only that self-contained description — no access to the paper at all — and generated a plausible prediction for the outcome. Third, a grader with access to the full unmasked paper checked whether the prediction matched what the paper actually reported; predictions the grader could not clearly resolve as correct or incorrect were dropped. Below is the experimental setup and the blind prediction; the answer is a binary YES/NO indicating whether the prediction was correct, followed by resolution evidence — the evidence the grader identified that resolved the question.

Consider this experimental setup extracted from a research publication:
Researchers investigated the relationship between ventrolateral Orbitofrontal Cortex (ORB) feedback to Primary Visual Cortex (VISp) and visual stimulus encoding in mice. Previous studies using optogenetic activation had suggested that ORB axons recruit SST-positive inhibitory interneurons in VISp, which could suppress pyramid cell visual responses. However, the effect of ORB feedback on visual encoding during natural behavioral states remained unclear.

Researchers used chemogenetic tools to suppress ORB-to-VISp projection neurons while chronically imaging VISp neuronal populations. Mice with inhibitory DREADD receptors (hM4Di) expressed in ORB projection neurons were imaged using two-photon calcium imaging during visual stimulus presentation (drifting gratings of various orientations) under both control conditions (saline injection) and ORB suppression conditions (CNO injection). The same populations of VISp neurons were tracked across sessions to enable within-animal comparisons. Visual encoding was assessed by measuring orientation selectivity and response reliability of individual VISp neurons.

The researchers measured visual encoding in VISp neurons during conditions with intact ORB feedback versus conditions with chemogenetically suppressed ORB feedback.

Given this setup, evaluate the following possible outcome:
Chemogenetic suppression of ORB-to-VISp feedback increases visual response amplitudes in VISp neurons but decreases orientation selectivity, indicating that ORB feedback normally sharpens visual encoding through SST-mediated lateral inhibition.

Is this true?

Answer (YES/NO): NO